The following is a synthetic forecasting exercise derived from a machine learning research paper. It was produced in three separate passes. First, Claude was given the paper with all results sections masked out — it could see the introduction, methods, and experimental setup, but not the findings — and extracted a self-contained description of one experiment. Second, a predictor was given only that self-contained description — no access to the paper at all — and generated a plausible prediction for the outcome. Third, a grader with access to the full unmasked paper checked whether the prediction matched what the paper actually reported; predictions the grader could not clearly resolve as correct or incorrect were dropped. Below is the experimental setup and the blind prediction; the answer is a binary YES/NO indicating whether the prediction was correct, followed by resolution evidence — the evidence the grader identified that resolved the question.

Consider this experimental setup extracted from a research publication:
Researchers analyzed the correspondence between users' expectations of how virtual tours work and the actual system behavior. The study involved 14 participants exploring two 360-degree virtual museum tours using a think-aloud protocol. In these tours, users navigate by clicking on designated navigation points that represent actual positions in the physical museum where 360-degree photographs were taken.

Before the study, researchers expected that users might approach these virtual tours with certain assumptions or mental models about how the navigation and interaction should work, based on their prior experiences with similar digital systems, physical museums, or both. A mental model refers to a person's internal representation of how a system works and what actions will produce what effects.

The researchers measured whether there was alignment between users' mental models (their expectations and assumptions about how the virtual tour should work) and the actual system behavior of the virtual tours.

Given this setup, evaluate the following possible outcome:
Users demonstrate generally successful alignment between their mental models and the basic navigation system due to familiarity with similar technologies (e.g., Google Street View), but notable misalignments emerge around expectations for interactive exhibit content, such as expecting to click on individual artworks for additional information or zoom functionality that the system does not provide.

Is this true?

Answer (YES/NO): NO